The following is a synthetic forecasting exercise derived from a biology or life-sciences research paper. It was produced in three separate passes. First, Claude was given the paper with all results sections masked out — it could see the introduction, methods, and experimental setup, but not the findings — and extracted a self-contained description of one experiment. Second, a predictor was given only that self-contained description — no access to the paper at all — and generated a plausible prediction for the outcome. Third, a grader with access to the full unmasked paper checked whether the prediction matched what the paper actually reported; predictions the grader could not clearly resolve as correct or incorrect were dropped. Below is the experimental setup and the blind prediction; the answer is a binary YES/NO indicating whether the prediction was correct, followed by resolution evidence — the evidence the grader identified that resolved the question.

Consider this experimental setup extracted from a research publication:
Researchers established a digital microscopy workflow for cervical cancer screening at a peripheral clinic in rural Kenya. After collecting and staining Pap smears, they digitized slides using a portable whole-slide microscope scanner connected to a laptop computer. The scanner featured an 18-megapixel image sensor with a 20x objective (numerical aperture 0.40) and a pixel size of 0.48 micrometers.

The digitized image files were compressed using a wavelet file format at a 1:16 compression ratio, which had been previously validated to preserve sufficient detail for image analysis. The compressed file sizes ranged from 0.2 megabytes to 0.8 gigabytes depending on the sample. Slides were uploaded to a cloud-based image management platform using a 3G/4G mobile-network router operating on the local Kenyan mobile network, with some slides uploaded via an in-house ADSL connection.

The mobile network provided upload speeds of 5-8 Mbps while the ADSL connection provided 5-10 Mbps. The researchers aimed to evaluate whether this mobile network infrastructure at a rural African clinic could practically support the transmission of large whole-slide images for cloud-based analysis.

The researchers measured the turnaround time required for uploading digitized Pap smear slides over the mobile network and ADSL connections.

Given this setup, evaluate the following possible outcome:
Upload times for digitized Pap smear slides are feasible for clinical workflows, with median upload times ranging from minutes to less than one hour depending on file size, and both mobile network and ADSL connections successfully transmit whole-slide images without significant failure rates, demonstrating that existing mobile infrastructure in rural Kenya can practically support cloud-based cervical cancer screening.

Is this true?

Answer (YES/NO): YES